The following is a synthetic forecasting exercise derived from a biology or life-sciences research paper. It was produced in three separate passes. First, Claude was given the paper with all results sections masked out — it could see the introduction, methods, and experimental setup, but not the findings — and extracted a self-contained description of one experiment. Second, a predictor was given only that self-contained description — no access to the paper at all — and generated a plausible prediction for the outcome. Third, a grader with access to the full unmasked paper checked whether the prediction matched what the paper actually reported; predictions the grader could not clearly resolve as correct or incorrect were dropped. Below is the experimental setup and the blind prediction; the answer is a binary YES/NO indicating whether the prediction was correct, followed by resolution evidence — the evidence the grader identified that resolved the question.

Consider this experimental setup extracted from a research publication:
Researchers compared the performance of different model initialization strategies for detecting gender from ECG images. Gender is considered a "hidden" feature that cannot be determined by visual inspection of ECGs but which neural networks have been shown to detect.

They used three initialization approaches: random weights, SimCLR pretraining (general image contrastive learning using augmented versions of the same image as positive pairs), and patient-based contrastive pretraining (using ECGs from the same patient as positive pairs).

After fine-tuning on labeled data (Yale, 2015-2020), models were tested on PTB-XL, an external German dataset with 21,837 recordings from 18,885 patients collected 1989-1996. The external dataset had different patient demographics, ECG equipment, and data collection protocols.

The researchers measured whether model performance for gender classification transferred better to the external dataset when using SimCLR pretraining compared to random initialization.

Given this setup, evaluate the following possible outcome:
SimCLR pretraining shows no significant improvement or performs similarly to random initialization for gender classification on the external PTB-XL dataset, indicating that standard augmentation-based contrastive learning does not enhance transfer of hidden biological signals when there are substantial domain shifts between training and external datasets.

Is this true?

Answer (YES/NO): YES